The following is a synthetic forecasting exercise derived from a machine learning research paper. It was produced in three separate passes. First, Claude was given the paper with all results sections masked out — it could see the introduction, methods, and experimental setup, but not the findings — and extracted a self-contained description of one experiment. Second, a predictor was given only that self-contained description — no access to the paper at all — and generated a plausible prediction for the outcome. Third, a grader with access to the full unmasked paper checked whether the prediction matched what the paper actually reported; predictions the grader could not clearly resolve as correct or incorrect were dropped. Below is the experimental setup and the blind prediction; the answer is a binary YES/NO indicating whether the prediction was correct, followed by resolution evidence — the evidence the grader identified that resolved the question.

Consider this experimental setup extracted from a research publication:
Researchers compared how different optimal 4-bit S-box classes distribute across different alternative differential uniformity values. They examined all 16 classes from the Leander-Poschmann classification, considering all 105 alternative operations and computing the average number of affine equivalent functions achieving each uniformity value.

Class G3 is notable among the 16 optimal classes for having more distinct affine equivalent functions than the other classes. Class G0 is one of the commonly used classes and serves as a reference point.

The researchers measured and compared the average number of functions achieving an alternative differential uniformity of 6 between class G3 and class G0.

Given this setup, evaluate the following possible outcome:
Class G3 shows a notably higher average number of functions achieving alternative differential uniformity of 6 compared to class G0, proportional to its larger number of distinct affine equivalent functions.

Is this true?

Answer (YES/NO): YES